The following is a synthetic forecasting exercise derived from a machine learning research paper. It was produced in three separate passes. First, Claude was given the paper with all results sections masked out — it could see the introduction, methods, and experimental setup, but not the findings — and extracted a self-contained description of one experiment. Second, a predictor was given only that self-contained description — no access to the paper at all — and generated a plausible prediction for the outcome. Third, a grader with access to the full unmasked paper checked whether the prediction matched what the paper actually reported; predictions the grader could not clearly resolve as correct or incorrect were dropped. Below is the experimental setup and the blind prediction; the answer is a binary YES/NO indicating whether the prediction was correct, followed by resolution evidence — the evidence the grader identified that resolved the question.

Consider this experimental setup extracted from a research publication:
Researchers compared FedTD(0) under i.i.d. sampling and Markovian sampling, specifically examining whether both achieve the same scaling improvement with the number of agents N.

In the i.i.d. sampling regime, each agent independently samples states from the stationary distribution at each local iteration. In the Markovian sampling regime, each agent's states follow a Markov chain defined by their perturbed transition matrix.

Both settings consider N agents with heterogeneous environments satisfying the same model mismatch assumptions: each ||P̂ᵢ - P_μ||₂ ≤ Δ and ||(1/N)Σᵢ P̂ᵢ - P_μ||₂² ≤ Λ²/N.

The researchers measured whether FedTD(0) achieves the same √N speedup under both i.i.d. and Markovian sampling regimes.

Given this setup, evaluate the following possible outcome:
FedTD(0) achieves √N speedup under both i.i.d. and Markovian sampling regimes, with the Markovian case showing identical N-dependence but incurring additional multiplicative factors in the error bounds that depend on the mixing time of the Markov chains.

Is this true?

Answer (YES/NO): YES